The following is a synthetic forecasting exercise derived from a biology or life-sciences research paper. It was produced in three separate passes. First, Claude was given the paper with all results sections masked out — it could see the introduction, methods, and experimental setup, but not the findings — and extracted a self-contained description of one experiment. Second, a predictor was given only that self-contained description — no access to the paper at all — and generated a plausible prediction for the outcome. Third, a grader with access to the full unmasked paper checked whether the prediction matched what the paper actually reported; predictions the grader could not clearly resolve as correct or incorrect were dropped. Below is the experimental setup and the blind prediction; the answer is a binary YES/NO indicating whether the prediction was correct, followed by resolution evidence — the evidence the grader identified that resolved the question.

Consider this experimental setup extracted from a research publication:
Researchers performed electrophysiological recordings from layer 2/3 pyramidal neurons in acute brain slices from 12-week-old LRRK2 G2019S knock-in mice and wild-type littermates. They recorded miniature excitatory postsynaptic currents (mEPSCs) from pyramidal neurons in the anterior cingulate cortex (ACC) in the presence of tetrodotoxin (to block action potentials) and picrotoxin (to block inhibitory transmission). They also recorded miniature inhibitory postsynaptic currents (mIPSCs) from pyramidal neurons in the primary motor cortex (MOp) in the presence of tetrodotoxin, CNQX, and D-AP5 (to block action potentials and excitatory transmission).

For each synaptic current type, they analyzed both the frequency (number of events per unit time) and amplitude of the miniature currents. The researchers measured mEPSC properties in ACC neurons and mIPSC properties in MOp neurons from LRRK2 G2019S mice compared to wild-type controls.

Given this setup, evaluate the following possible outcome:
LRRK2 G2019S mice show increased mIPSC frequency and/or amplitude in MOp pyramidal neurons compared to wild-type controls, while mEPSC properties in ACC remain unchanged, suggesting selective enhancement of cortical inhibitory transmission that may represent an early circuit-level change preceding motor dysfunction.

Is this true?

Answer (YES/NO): NO